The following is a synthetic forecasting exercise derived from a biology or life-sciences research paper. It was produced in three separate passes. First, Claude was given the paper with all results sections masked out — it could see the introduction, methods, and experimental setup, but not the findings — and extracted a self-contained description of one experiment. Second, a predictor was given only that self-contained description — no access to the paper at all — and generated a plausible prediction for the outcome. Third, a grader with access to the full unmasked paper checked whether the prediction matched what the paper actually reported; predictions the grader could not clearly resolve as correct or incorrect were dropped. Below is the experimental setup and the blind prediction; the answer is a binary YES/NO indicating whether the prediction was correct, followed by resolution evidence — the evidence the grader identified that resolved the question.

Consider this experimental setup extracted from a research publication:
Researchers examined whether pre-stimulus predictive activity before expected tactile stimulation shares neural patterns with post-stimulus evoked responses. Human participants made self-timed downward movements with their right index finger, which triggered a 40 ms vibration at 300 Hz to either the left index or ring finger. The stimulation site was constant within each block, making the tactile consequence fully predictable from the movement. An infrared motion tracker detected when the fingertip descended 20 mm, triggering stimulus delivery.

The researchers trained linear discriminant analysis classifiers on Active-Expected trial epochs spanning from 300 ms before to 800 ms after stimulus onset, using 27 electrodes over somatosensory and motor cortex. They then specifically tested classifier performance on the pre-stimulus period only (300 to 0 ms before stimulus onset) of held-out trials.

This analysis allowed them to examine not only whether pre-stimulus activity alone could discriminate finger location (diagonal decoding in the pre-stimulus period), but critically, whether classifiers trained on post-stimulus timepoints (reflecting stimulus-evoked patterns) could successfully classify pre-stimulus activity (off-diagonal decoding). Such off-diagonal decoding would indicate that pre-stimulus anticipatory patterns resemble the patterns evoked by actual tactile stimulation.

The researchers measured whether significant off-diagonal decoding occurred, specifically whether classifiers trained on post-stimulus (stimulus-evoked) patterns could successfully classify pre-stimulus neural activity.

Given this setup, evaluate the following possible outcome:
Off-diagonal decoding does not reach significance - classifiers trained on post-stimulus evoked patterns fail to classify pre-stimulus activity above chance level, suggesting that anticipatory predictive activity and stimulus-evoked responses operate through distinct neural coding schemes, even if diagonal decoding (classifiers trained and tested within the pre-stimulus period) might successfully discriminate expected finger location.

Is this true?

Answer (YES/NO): NO